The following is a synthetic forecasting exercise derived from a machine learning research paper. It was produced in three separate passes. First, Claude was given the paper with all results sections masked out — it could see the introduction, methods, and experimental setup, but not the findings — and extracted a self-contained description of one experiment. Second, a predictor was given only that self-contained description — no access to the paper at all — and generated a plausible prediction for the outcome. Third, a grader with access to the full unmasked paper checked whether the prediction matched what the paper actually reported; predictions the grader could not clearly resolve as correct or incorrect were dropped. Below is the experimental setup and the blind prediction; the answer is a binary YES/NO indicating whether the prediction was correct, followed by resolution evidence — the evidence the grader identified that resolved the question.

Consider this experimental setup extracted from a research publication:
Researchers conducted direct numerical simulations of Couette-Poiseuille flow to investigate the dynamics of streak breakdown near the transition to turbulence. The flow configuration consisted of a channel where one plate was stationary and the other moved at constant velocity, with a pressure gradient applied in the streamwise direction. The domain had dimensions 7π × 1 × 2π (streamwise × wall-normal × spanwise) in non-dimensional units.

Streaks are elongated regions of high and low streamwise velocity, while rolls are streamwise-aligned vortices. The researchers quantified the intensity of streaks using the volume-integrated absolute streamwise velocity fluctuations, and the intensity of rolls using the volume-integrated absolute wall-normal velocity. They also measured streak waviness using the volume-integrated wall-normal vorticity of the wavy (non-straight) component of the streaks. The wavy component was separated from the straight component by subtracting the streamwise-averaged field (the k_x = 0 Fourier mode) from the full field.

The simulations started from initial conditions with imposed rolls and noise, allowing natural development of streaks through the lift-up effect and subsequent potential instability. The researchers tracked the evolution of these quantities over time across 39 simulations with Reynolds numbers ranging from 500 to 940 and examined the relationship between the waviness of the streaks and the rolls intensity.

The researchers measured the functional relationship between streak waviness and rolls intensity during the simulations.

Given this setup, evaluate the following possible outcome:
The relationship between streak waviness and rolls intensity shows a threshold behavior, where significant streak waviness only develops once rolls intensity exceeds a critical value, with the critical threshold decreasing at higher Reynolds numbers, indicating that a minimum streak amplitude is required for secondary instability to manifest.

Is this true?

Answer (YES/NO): NO